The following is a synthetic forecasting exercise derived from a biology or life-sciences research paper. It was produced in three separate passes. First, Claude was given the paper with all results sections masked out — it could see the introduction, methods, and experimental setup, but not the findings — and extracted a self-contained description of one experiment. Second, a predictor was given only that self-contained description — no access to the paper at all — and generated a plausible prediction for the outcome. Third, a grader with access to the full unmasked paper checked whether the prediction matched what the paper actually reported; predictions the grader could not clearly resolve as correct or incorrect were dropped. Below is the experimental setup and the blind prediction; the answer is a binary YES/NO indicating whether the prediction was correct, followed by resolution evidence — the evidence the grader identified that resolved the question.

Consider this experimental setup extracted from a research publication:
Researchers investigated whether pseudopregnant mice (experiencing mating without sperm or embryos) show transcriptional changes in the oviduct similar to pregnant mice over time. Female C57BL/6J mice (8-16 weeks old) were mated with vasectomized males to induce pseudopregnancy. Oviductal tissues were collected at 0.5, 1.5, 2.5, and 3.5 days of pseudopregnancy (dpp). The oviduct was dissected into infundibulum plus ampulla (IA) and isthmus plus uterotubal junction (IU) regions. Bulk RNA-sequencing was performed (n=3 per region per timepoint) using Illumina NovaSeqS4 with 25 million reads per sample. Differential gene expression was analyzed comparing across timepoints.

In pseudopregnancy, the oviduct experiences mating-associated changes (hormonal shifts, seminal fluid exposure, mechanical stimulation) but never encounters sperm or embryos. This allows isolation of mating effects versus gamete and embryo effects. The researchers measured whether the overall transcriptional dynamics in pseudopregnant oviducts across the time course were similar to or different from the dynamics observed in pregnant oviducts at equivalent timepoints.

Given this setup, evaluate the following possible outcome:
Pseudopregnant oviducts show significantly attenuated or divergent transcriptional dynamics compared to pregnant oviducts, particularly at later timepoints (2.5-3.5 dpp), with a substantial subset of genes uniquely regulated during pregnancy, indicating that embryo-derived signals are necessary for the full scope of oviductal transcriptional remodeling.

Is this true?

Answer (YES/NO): NO